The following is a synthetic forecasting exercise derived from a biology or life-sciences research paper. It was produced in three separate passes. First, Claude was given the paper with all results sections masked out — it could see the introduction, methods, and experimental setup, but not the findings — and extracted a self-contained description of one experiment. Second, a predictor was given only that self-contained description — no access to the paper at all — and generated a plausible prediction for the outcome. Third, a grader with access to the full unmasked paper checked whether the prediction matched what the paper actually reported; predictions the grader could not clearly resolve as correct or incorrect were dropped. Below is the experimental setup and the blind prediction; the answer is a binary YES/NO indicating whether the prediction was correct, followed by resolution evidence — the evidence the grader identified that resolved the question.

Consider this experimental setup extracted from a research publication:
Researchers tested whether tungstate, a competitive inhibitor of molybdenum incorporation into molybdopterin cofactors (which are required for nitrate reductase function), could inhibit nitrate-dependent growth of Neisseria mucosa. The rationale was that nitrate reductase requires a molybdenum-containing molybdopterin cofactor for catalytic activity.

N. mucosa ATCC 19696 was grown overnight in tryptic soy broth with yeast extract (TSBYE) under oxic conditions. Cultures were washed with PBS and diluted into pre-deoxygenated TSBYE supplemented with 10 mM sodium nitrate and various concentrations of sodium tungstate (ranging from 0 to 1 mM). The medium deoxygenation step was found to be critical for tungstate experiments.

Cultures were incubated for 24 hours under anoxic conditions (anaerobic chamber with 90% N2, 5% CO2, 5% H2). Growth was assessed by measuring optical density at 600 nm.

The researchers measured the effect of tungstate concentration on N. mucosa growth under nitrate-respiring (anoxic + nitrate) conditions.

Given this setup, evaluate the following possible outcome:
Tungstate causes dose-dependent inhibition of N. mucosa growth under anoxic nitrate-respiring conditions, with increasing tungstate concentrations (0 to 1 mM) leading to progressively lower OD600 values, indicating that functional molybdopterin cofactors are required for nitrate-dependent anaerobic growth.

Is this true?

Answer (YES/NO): YES